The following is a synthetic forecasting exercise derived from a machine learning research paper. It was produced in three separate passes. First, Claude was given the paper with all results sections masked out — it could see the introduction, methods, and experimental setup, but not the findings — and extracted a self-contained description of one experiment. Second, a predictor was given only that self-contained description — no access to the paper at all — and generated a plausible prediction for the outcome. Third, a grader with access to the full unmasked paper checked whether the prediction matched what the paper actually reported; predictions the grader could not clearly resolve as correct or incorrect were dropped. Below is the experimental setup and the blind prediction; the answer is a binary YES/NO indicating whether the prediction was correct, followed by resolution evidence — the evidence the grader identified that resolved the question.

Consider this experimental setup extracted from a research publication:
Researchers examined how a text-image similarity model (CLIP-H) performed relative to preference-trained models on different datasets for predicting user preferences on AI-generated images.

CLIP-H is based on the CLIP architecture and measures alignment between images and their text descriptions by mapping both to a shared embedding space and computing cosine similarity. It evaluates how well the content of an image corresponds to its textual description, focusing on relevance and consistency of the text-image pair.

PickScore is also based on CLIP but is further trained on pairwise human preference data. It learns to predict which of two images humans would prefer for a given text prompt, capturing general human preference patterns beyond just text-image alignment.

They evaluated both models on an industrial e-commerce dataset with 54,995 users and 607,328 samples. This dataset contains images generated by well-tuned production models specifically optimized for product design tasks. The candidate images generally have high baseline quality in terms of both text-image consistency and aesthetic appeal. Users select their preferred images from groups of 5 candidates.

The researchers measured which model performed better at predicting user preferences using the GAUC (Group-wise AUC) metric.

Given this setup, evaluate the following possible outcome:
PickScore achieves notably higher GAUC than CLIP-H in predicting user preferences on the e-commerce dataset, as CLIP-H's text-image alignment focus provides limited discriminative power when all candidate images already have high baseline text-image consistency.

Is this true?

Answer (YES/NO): NO